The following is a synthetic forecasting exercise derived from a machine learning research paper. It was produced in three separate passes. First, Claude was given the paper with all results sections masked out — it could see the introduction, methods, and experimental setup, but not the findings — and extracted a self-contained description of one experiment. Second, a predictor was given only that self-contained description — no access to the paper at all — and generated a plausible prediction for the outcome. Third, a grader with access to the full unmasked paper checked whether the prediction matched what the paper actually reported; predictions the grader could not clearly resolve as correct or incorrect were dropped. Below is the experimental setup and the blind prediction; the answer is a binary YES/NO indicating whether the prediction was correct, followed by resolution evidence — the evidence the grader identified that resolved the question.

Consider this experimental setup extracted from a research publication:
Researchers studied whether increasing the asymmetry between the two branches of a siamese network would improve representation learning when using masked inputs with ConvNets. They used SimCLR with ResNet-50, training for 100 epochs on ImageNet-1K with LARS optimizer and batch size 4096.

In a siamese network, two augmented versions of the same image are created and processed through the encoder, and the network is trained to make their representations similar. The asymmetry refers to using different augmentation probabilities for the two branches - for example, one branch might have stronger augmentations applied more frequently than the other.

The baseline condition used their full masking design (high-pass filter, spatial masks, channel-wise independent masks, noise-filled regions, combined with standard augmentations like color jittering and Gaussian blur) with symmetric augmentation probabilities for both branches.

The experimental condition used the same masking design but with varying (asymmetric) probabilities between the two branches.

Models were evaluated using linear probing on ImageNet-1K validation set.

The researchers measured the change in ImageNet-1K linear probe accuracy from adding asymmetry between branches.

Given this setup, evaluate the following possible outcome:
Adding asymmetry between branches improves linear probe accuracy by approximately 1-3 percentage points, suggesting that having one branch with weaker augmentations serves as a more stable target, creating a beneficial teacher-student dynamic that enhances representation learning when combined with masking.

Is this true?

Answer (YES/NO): NO